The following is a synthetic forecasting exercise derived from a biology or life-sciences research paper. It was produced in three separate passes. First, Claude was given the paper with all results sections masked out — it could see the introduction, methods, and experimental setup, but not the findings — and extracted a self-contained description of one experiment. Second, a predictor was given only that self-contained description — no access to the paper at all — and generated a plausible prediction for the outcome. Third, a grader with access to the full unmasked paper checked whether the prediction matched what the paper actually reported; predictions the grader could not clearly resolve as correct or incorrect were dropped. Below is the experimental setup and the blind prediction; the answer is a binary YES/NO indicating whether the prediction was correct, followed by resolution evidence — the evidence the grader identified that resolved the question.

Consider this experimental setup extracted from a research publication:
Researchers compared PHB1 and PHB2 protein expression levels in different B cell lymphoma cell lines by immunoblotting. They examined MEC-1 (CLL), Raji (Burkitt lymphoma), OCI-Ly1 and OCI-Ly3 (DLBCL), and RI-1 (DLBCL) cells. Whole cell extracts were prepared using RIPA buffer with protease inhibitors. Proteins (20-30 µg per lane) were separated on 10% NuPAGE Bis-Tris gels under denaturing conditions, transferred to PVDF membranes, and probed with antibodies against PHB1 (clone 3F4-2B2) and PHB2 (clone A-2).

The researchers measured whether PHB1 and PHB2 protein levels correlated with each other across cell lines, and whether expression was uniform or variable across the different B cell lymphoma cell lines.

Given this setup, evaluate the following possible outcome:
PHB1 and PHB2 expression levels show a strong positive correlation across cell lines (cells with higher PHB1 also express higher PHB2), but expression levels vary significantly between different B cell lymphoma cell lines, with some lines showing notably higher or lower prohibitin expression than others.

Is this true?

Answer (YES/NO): NO